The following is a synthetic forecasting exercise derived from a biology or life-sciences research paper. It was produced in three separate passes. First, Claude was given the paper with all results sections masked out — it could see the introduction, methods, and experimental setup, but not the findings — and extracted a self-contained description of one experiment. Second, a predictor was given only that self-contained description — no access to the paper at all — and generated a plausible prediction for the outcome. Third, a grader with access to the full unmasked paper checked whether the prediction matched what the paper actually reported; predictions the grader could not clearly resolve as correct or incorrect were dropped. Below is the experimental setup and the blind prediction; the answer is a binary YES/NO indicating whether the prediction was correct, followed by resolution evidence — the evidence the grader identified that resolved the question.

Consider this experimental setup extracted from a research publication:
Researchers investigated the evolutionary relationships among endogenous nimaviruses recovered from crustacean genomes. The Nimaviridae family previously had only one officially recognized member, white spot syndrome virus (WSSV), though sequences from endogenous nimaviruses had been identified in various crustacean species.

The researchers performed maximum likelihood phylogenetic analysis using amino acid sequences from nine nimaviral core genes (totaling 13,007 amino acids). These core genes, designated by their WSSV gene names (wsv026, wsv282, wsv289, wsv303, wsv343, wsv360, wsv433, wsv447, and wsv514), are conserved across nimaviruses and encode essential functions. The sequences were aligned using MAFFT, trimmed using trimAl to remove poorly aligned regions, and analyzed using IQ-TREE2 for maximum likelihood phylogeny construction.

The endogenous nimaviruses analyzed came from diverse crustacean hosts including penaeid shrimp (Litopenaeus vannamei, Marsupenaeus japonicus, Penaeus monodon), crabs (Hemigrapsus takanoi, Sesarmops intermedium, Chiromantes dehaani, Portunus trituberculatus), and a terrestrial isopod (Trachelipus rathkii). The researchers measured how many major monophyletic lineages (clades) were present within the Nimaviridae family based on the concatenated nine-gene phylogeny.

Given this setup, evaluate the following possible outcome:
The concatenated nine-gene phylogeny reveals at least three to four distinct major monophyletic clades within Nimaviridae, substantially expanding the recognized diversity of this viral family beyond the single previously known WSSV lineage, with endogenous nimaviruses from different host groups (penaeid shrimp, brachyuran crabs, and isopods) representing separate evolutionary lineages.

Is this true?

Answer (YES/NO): NO